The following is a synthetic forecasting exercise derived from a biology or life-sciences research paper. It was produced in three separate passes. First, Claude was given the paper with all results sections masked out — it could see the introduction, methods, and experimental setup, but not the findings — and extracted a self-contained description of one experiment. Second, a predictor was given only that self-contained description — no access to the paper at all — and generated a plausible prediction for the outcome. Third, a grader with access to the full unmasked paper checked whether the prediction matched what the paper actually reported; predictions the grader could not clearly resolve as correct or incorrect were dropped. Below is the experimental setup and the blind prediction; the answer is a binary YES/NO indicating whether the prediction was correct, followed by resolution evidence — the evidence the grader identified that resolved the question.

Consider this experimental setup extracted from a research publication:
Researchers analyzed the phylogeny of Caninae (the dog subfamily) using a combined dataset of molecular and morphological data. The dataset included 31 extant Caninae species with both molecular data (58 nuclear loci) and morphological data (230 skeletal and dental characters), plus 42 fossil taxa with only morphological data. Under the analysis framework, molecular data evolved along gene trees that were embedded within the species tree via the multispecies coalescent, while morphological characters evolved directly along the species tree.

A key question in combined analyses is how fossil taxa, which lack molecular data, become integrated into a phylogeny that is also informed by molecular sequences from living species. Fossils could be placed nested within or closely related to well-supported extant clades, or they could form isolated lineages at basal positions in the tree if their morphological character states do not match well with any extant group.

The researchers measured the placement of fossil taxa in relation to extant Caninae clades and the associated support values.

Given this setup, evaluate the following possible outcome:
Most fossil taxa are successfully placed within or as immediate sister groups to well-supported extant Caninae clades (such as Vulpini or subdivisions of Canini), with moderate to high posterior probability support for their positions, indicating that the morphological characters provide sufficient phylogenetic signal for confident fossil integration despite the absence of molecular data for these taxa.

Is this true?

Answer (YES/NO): NO